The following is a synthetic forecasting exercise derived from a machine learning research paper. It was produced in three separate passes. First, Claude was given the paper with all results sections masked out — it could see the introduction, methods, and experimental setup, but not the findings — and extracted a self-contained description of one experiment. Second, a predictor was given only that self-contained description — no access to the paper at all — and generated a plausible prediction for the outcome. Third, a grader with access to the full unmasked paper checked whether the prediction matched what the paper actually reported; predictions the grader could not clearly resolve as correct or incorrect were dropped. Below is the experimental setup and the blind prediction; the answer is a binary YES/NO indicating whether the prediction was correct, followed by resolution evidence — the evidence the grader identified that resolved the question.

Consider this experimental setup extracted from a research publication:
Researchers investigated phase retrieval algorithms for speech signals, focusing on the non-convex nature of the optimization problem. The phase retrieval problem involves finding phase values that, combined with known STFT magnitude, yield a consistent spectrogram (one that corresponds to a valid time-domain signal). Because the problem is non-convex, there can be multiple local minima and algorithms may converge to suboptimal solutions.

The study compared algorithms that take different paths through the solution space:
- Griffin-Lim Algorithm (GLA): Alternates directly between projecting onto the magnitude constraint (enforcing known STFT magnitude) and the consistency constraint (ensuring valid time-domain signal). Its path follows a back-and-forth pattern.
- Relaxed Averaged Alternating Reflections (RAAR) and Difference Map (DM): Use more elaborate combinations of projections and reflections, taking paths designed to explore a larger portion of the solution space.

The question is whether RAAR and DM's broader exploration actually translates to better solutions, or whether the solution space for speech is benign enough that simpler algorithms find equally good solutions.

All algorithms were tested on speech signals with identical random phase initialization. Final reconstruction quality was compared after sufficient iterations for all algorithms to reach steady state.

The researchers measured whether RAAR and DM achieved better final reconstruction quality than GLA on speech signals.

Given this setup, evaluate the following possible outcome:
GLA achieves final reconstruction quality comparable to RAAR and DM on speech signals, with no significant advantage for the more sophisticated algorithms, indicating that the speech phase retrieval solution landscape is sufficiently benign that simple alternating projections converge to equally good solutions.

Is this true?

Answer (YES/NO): NO